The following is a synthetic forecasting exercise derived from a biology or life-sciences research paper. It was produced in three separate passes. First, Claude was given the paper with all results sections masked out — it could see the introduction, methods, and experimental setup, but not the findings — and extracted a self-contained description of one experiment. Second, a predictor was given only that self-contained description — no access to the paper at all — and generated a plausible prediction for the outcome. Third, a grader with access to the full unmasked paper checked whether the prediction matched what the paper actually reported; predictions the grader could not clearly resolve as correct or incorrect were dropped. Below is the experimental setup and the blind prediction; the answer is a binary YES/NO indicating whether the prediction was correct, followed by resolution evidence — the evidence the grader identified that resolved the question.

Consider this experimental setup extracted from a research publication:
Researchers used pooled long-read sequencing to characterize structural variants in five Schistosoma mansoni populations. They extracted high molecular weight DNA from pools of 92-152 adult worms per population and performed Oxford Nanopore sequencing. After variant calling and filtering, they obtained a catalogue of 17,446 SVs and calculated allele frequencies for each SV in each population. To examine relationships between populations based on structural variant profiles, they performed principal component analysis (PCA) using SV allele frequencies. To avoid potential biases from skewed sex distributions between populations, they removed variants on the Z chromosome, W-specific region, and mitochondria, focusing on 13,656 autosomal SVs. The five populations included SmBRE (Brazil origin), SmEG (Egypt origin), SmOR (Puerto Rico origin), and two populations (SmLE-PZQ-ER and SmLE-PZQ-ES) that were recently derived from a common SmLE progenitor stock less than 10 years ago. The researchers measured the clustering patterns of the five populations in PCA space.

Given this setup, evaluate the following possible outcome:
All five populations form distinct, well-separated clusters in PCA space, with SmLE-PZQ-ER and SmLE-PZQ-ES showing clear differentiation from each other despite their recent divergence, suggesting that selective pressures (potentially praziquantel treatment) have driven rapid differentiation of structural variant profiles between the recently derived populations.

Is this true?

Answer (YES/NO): NO